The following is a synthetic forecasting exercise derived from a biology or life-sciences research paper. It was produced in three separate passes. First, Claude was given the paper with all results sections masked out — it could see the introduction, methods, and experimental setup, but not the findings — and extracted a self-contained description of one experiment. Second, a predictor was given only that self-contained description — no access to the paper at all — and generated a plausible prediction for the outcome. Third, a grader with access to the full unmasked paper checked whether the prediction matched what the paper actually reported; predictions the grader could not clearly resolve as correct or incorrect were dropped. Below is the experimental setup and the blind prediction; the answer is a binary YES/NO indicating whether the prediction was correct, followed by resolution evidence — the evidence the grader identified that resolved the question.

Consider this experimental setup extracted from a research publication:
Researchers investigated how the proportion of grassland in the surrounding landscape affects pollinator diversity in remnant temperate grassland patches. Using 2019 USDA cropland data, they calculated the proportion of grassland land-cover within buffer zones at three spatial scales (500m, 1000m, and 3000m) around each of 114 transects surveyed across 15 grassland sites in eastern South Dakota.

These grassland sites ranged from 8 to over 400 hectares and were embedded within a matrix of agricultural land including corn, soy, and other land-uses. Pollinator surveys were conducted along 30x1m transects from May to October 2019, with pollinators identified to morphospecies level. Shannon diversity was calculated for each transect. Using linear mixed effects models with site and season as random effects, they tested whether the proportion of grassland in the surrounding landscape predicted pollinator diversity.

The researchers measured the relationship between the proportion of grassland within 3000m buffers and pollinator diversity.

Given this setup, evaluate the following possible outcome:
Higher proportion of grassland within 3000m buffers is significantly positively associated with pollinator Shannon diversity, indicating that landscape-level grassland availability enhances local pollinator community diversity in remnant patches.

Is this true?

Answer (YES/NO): NO